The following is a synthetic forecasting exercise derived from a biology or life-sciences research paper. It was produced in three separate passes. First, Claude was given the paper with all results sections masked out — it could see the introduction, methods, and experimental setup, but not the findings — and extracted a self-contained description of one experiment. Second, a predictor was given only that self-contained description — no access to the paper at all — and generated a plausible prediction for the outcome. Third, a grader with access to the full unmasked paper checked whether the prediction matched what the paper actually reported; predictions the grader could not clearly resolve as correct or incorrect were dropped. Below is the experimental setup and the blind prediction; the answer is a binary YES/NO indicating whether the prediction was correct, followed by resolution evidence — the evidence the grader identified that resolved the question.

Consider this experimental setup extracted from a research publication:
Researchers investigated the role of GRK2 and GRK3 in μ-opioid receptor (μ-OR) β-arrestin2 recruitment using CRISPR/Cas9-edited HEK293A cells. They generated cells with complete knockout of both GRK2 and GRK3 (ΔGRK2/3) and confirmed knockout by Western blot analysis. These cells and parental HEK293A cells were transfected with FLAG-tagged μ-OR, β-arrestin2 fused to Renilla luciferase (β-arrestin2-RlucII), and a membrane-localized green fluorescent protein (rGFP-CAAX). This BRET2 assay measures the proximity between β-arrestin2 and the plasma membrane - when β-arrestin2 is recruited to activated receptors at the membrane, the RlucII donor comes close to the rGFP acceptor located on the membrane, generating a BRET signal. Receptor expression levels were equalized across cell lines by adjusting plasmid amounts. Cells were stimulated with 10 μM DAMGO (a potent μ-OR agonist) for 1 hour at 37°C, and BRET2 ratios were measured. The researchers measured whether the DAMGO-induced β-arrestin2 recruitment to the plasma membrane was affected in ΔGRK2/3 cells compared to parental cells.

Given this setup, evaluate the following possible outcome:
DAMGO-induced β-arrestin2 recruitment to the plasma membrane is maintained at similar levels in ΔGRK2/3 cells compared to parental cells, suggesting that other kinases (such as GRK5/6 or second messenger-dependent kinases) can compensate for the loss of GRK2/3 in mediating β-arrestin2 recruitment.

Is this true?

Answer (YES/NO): YES